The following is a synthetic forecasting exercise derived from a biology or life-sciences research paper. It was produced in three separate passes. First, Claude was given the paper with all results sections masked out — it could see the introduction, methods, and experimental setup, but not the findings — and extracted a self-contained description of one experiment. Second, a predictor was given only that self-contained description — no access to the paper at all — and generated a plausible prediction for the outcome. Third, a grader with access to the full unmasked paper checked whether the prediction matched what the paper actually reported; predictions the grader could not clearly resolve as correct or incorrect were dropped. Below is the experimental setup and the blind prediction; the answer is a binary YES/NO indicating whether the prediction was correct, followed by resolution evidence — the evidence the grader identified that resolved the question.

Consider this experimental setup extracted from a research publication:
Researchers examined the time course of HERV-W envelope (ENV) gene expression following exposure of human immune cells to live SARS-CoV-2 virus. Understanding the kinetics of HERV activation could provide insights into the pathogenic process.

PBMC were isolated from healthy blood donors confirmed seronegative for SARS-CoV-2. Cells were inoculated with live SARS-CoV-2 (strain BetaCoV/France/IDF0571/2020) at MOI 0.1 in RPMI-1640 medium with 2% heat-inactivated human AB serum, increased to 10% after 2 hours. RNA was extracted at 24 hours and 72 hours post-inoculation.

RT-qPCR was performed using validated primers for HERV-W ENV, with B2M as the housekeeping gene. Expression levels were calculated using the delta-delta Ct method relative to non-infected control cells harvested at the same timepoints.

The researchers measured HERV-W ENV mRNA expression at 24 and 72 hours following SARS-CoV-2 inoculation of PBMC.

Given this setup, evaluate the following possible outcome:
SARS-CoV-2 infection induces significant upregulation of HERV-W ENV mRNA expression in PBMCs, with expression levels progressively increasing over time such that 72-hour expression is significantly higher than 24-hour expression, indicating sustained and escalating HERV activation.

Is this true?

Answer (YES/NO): NO